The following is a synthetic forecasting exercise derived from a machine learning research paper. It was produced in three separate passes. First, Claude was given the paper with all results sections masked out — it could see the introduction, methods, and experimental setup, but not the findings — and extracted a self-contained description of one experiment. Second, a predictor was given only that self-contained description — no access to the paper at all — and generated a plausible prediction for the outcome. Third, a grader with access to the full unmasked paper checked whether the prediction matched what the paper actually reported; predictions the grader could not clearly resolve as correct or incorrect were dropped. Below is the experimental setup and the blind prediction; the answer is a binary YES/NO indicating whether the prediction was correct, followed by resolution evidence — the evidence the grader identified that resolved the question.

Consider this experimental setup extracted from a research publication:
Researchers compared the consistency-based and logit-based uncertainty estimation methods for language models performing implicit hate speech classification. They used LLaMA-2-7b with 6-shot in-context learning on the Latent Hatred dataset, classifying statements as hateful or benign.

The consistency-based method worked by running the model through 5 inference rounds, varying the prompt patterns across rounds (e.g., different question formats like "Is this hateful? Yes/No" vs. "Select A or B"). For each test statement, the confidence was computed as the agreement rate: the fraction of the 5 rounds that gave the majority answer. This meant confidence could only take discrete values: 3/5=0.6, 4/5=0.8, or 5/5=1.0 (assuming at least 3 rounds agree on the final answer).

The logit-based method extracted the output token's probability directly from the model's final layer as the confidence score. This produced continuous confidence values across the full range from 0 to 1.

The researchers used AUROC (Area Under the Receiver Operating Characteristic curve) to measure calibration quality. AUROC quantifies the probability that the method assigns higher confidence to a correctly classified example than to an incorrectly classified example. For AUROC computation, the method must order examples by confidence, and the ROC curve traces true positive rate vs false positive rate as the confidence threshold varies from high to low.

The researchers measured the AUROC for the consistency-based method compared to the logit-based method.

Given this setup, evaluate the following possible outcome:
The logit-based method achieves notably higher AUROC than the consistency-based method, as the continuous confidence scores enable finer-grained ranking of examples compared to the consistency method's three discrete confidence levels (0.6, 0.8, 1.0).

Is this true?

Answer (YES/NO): YES